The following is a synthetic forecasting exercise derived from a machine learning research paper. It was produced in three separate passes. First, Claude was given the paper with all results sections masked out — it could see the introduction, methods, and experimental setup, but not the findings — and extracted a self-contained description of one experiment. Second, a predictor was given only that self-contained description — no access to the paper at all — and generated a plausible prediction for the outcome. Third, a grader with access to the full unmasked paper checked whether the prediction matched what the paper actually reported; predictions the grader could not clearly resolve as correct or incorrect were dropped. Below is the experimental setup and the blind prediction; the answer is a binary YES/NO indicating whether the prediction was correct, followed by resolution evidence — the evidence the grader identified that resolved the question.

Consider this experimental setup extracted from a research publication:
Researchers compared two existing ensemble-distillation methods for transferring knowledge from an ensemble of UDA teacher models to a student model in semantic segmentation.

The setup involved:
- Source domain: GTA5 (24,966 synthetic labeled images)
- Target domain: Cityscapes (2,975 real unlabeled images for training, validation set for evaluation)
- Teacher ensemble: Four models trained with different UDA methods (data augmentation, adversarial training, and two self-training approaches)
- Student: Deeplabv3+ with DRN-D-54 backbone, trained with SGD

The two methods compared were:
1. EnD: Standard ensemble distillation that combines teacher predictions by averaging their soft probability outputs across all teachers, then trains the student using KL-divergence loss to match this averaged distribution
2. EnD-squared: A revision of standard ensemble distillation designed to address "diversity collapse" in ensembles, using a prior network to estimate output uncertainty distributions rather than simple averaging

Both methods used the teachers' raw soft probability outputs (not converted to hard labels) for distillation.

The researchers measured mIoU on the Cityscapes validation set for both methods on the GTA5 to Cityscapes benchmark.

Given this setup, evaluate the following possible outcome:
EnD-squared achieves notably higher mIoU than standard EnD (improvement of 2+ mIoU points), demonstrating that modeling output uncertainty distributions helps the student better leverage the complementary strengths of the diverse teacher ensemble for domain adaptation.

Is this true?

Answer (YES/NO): NO